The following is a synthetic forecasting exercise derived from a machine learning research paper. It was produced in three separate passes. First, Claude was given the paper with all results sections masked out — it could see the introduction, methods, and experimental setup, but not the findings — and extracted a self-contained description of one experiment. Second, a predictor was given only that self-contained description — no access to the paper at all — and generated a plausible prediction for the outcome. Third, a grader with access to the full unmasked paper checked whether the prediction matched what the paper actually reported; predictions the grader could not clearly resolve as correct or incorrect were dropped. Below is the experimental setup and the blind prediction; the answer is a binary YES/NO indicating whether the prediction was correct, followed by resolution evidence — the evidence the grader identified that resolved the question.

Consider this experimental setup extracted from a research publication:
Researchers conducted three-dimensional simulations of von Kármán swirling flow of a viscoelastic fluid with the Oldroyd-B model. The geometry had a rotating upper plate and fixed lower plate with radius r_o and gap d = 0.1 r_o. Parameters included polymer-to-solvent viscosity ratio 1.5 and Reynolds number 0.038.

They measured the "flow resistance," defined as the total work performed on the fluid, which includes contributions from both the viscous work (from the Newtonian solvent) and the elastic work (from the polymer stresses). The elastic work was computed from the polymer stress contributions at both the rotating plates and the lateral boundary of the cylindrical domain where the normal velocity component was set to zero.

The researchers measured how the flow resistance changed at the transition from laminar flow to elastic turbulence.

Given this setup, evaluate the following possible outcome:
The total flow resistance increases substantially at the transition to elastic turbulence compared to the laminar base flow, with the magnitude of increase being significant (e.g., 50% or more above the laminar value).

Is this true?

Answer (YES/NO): NO